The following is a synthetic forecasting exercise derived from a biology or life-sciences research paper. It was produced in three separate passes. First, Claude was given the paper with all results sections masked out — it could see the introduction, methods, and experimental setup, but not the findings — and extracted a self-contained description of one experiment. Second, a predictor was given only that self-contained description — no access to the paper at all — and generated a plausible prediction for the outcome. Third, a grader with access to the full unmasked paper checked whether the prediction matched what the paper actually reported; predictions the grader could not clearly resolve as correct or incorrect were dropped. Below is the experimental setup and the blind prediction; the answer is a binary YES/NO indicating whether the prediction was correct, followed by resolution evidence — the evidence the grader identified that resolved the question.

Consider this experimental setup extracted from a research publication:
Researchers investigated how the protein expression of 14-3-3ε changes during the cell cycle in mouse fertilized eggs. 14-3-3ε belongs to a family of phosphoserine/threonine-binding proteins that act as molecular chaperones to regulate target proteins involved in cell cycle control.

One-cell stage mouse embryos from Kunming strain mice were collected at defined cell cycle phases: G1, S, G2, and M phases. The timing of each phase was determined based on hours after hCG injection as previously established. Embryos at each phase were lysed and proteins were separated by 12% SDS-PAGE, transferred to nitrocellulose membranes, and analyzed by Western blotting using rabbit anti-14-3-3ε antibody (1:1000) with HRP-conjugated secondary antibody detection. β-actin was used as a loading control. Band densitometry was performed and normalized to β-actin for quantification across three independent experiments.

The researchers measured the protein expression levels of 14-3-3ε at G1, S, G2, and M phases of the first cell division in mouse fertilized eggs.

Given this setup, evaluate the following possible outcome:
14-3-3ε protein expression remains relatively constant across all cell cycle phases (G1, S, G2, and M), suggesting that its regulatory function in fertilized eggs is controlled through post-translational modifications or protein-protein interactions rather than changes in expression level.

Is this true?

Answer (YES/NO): NO